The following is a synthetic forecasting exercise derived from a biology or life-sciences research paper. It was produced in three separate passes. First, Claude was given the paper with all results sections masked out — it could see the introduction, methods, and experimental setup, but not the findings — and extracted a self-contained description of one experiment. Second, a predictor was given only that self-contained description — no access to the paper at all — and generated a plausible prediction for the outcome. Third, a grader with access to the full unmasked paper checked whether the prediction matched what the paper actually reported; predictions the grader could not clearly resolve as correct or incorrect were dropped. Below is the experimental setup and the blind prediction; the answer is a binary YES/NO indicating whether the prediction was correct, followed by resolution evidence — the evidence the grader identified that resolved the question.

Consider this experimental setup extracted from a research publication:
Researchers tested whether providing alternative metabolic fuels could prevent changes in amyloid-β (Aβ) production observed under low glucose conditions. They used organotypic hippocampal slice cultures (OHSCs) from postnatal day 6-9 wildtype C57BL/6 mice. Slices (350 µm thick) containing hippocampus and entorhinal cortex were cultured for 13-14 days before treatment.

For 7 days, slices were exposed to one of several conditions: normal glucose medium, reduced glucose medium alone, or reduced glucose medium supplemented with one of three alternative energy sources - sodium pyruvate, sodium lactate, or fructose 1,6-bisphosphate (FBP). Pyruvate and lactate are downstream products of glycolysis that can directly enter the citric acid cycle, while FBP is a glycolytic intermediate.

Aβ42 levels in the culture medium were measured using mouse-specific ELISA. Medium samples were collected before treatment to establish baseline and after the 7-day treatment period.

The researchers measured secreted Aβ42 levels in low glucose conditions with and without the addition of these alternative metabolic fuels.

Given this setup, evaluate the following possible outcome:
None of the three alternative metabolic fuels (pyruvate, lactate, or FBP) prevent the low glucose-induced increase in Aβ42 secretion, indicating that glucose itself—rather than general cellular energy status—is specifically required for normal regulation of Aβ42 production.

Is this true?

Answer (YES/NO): NO